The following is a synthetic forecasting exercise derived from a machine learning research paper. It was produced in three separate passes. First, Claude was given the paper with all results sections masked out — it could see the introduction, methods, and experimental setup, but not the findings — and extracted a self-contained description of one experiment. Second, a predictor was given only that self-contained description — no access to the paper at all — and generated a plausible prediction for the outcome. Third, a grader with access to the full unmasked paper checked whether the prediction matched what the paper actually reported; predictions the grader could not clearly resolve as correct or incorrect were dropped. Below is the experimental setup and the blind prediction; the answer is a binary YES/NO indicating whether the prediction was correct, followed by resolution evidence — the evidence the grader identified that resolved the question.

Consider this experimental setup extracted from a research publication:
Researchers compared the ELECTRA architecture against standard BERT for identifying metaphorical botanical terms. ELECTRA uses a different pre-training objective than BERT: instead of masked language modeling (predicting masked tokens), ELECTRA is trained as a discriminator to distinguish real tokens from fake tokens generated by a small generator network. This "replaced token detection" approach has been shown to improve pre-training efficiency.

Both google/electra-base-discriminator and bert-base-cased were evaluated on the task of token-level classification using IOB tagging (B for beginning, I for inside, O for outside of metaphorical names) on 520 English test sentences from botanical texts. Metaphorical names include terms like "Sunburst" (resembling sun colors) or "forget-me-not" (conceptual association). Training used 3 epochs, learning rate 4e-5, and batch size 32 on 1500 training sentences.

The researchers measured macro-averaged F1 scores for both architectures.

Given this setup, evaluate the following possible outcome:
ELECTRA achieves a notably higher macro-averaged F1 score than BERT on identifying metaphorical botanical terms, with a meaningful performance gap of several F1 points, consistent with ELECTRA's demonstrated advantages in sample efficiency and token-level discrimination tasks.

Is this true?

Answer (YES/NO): NO